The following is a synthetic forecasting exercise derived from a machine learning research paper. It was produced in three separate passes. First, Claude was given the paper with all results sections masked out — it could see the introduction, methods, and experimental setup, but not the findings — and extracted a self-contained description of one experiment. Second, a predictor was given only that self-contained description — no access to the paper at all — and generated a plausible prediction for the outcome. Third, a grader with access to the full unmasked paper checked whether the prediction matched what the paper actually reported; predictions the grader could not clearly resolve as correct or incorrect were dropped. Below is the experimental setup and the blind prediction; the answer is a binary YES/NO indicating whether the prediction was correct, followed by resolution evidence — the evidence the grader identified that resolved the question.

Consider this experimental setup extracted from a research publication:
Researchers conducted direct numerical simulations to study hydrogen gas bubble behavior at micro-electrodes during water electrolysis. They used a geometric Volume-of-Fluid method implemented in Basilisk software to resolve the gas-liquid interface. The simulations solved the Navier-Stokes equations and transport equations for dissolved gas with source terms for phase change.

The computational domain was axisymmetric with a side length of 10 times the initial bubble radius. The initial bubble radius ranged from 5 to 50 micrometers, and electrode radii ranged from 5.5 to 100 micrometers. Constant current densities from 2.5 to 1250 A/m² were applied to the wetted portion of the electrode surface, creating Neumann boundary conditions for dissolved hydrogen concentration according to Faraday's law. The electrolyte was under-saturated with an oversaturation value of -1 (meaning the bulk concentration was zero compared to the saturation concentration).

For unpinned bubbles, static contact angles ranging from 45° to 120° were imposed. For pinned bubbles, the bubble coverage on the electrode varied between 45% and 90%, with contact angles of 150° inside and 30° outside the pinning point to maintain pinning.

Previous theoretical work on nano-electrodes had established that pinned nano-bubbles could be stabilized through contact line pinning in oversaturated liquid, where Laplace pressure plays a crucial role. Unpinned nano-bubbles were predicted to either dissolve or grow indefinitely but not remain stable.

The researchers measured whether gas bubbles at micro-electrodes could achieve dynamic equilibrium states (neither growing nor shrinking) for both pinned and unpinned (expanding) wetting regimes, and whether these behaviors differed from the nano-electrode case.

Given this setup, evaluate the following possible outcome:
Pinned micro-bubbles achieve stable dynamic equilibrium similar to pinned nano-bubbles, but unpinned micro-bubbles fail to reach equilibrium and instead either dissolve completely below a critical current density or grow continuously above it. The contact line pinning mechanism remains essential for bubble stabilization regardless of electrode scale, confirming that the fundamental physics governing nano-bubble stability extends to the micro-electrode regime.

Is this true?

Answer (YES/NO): NO